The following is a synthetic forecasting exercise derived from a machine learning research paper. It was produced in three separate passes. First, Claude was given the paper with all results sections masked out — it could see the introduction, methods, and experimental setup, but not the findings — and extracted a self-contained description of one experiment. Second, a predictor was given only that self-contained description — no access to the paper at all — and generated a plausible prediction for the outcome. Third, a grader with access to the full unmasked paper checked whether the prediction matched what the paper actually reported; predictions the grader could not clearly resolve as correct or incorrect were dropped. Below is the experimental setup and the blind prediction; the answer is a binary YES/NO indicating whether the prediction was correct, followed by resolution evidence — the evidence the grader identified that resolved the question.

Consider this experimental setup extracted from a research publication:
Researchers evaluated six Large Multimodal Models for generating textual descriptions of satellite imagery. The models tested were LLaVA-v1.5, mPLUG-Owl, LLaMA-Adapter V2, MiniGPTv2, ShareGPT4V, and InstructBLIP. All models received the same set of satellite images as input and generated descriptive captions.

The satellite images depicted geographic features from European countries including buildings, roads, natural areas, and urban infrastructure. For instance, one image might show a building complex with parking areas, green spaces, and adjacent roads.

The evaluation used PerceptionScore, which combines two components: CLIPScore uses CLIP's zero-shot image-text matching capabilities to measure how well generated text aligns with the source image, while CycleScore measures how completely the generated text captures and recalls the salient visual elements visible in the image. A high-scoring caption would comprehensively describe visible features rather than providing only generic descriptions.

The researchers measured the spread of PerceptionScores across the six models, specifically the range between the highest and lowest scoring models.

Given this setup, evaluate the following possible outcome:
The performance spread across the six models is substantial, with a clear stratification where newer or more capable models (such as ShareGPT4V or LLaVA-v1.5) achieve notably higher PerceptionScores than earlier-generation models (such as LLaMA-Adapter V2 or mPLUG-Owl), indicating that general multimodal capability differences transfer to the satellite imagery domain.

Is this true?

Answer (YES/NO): NO